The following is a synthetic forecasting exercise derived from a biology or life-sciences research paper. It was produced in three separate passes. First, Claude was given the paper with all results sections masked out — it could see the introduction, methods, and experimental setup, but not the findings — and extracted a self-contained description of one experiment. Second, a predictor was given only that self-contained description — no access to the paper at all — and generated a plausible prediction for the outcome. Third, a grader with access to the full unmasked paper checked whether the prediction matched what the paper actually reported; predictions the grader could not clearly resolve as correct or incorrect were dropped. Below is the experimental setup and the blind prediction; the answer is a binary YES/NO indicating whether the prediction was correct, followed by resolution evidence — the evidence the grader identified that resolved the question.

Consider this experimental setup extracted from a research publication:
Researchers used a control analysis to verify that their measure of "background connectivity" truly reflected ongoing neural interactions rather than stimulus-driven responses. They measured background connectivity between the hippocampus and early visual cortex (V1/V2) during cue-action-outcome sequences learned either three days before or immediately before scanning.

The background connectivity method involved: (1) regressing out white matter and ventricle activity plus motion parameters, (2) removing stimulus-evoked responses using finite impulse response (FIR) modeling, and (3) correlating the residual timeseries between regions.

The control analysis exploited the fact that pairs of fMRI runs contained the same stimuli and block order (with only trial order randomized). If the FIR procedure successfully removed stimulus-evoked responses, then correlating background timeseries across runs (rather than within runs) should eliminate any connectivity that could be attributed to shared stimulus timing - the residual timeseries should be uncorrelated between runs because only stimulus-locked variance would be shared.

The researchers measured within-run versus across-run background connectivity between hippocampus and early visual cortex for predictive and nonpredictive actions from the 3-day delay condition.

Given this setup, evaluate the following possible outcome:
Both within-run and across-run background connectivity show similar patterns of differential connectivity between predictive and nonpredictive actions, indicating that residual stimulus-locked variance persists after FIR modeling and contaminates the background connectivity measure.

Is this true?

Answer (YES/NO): NO